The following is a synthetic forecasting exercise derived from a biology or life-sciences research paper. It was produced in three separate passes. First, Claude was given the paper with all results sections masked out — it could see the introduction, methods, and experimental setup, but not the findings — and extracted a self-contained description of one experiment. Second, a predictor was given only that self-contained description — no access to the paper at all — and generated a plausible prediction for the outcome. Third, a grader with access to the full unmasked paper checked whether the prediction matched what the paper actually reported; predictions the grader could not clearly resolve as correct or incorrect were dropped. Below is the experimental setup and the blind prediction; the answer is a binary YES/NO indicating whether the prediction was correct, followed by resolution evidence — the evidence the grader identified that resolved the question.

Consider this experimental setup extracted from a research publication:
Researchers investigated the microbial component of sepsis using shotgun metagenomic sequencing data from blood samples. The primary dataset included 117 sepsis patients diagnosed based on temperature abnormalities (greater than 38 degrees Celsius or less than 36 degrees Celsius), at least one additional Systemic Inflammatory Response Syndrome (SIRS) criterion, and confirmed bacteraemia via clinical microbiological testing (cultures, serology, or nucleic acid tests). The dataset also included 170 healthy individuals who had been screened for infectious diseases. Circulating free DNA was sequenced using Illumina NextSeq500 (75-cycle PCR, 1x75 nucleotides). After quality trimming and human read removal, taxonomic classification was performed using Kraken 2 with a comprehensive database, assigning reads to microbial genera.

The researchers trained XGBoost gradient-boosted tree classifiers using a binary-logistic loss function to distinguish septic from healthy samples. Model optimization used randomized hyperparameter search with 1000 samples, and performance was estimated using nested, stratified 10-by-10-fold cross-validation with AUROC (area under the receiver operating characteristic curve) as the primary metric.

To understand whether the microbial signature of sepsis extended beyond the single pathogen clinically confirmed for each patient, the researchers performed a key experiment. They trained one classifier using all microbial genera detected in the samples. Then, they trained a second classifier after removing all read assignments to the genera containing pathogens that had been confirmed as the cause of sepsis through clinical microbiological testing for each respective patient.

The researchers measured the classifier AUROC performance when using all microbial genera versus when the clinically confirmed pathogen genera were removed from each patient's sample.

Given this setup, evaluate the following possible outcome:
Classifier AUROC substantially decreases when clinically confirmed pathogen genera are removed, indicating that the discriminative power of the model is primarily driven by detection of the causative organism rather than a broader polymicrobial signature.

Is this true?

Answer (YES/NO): NO